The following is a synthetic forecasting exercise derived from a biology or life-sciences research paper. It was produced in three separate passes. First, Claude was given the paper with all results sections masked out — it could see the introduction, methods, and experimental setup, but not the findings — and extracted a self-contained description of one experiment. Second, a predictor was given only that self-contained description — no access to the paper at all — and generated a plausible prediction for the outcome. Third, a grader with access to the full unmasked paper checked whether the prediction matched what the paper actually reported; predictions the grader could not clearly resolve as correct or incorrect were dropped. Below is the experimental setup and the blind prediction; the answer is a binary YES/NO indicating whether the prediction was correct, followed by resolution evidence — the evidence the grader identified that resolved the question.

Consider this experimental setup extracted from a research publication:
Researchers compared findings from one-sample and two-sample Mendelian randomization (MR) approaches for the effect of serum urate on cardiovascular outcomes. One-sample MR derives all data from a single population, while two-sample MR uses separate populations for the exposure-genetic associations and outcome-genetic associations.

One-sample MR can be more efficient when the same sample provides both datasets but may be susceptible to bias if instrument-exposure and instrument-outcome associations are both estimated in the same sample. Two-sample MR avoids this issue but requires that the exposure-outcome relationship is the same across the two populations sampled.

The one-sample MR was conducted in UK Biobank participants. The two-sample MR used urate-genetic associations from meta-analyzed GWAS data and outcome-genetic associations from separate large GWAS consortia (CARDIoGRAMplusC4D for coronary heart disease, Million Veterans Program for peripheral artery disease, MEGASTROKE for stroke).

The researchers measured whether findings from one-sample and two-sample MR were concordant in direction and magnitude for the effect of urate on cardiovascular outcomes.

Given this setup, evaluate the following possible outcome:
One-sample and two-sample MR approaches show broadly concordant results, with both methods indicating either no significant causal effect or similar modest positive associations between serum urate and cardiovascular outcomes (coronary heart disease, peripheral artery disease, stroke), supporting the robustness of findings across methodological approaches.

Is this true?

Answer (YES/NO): YES